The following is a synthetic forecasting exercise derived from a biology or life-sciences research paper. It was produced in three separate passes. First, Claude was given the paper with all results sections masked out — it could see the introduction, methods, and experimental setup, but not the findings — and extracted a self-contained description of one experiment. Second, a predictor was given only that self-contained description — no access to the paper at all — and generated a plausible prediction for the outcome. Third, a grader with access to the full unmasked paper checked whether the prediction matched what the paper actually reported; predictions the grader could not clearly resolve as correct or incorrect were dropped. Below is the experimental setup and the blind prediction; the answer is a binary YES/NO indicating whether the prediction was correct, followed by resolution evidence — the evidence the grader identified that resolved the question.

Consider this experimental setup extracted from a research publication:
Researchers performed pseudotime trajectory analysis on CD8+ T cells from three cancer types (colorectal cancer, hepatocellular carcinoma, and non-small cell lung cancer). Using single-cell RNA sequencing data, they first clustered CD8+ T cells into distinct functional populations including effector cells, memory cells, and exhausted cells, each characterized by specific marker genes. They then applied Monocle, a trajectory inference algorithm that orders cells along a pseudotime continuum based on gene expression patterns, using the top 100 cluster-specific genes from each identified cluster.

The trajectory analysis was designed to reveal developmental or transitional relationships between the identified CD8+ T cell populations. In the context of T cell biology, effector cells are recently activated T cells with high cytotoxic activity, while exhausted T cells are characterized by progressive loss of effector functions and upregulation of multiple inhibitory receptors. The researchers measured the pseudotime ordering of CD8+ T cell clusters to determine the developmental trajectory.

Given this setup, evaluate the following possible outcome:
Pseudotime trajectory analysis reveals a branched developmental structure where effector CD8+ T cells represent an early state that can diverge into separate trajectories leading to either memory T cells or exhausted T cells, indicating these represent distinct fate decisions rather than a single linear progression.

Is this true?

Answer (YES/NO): NO